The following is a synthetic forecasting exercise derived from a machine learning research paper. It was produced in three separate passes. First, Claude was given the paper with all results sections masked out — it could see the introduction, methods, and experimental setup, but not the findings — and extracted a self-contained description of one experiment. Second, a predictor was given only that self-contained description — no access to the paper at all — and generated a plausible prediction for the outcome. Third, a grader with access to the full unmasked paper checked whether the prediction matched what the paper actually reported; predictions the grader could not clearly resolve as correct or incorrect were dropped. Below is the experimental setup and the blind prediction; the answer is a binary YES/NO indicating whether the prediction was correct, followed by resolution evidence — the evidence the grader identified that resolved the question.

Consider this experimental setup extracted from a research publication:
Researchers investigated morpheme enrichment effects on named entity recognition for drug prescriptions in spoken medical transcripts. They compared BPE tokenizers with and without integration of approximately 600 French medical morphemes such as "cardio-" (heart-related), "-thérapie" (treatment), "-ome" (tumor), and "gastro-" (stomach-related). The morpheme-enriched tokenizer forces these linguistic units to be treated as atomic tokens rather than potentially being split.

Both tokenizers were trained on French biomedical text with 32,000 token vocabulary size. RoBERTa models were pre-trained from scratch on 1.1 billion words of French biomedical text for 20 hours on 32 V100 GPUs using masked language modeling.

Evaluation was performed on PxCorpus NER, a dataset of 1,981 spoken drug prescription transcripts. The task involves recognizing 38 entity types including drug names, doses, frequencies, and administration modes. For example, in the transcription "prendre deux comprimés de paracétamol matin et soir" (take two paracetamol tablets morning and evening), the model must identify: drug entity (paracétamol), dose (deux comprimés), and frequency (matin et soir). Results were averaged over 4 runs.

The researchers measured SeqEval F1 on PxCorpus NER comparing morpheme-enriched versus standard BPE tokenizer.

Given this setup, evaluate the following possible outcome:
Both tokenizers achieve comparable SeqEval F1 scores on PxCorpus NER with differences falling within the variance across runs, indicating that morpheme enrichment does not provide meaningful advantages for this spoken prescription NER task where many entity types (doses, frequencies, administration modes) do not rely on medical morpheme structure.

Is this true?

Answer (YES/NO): YES